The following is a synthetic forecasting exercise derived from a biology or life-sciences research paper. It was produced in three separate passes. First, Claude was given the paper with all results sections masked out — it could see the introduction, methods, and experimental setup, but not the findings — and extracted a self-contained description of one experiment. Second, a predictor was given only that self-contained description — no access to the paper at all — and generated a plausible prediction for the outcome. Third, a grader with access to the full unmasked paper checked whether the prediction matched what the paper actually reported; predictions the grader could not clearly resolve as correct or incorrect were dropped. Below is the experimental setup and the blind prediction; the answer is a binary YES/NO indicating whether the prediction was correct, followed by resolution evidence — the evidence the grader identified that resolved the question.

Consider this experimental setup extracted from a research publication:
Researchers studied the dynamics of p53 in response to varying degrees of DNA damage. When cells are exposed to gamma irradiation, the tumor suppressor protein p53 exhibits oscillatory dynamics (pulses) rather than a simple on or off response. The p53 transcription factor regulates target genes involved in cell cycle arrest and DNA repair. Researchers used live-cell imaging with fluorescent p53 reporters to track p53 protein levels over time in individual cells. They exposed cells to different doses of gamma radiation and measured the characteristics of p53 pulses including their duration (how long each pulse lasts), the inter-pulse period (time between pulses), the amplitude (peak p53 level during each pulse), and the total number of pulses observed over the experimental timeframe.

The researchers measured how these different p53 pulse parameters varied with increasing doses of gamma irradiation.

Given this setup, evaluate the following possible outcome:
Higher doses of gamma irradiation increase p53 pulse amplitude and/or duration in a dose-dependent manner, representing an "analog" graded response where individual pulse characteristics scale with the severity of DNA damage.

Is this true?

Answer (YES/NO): NO